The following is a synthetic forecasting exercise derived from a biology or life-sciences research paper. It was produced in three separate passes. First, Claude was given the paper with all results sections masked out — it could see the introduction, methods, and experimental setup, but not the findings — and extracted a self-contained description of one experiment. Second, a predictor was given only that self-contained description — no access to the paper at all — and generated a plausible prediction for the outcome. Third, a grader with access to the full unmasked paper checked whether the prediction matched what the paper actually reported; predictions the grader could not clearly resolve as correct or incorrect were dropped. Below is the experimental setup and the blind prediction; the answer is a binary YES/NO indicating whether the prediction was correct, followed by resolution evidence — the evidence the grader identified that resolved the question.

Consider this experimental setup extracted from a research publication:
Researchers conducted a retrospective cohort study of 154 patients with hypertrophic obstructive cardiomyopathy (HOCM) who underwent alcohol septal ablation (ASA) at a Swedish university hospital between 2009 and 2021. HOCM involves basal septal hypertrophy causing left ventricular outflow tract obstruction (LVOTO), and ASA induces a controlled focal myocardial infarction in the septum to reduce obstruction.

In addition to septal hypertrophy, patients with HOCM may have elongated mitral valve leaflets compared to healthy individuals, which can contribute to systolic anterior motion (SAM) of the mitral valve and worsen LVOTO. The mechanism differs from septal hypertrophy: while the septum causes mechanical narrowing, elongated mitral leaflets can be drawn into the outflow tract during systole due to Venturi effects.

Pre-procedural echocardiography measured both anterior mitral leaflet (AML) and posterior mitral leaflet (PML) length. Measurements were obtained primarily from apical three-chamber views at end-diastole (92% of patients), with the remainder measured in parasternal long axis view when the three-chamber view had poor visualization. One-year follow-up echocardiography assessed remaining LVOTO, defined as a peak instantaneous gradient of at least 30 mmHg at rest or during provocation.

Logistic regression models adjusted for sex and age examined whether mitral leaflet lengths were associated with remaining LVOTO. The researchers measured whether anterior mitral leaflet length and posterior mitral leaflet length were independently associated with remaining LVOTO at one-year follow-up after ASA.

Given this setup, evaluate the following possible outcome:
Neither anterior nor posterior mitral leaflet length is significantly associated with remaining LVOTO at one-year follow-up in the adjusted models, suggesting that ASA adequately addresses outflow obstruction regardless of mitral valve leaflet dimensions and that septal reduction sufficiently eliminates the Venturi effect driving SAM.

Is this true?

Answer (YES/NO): YES